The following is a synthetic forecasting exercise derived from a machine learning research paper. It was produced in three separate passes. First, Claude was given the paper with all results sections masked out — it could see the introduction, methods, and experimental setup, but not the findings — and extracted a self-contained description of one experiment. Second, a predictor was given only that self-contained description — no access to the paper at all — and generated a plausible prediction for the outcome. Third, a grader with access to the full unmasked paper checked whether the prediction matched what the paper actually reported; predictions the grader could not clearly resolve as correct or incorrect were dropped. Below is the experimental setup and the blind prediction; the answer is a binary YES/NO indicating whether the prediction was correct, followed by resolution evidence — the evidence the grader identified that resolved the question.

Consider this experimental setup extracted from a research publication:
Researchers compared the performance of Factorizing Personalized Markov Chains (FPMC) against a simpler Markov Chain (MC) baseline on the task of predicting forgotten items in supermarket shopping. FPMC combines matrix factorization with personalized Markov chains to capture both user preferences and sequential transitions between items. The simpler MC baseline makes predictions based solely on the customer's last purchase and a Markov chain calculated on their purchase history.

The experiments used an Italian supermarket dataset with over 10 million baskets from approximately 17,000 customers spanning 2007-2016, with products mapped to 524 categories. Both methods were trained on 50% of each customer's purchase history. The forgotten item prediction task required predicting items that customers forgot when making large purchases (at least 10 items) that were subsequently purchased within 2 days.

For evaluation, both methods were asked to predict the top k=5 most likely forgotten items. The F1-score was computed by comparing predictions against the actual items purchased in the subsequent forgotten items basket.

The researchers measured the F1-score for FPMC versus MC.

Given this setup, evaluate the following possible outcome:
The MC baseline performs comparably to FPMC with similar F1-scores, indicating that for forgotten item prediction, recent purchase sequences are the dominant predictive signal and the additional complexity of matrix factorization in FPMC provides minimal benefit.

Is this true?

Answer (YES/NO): NO